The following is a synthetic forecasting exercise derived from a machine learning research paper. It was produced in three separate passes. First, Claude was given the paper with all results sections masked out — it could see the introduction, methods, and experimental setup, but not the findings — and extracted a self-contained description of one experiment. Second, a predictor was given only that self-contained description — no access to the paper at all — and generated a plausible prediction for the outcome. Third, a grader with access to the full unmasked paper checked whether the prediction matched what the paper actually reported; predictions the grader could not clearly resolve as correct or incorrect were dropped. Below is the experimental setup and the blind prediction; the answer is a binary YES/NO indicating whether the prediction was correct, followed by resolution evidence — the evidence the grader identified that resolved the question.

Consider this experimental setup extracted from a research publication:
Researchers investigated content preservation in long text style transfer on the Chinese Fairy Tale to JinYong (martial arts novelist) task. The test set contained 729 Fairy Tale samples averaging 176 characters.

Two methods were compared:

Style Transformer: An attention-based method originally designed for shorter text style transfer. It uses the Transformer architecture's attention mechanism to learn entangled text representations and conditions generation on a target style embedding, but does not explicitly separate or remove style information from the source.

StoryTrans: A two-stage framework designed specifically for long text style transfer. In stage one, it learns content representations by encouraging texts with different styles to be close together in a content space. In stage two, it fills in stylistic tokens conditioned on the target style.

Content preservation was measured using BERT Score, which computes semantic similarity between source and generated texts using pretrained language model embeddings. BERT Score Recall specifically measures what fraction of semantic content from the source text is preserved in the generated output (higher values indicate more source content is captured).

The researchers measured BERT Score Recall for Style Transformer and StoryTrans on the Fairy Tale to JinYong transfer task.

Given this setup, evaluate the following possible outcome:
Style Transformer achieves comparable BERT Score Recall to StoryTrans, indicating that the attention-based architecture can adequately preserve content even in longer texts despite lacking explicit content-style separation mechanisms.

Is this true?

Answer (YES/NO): NO